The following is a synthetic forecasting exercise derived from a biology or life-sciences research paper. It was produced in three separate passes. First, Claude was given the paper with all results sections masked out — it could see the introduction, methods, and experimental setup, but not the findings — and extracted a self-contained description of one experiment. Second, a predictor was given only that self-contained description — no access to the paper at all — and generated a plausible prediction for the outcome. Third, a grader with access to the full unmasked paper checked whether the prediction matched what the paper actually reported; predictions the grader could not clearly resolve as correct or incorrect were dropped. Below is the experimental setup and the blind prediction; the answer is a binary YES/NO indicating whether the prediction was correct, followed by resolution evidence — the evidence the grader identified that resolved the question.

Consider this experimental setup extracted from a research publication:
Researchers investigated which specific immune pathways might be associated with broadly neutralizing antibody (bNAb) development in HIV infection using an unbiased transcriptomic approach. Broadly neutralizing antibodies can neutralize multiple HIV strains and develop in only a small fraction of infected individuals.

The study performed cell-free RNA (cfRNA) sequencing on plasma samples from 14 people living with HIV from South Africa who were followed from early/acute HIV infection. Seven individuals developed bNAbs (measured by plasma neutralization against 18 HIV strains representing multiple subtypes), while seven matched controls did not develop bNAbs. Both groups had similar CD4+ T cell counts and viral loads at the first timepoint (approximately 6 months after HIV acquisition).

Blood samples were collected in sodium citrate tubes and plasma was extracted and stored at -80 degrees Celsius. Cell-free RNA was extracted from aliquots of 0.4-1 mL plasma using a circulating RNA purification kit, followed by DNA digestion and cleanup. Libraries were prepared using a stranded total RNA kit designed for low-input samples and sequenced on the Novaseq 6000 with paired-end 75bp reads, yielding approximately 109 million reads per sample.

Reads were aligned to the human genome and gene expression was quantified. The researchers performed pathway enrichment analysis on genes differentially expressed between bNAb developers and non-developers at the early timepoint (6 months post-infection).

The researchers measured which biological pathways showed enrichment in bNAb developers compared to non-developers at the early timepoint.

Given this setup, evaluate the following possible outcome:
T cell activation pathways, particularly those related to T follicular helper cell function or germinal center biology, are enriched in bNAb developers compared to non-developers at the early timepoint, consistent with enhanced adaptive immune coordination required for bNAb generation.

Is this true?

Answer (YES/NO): NO